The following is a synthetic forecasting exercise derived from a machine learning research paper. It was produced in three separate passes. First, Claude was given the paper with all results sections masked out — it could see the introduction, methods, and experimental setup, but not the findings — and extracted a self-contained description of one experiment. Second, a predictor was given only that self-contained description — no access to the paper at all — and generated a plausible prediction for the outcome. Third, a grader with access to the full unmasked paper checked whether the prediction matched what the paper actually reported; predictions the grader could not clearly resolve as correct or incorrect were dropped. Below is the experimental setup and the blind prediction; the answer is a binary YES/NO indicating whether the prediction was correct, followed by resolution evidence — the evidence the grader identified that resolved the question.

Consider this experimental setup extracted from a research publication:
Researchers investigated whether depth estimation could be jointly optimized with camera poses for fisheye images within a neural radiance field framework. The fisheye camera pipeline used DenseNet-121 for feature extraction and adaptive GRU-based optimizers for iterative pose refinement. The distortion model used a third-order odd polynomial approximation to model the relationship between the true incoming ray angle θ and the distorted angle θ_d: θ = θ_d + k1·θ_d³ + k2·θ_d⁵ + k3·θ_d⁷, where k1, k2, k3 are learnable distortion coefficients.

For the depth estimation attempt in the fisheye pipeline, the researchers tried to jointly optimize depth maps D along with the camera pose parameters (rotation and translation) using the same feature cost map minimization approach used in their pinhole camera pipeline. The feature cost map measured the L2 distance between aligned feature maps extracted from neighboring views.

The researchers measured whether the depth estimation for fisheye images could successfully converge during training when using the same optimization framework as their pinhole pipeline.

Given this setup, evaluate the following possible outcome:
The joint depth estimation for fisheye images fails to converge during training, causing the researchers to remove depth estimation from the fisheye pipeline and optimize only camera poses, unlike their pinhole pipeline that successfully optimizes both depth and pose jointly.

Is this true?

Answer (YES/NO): YES